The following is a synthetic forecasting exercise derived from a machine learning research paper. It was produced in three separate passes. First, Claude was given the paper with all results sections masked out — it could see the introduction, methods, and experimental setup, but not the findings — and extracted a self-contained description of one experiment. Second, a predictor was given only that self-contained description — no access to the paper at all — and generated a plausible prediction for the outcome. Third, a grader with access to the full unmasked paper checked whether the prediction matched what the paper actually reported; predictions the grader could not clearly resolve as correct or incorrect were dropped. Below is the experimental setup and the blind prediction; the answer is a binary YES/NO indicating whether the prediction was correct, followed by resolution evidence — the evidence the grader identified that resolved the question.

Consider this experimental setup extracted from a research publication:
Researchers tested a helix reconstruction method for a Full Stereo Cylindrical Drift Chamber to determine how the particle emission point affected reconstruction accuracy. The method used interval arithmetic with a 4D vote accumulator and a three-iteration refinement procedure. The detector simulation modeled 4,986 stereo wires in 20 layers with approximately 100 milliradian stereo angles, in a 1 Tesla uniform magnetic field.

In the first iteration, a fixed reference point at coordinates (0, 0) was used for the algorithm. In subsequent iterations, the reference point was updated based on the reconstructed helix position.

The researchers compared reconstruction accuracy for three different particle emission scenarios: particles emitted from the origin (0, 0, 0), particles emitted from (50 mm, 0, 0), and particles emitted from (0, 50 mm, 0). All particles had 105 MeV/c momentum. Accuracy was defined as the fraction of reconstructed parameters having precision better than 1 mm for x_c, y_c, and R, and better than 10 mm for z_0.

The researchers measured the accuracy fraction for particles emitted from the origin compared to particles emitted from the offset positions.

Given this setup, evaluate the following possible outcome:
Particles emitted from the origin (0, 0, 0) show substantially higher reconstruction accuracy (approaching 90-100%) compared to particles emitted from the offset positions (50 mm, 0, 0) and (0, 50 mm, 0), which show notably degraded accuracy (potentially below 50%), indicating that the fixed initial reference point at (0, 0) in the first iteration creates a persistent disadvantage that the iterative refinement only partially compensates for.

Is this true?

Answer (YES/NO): NO